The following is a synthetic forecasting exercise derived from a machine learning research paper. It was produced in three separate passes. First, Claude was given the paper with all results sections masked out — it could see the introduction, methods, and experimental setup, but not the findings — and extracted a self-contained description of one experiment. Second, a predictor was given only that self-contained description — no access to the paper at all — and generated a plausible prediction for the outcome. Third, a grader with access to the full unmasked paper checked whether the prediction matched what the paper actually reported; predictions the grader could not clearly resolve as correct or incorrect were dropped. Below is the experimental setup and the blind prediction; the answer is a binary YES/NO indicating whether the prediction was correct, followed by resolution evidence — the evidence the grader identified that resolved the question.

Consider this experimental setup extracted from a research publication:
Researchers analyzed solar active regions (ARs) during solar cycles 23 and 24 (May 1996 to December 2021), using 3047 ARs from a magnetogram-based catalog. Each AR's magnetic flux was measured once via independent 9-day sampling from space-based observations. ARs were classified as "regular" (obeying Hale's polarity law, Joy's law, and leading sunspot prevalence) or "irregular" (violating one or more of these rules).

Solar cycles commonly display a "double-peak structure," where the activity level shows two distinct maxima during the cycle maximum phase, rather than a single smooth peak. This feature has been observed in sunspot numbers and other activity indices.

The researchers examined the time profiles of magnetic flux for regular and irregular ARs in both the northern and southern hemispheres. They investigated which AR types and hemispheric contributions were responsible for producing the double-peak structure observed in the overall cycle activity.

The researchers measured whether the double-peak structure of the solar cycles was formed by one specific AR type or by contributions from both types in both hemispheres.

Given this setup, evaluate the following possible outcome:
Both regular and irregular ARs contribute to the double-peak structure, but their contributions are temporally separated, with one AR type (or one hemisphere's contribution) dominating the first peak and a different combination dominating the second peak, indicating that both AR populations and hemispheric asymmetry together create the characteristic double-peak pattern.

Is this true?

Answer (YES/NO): YES